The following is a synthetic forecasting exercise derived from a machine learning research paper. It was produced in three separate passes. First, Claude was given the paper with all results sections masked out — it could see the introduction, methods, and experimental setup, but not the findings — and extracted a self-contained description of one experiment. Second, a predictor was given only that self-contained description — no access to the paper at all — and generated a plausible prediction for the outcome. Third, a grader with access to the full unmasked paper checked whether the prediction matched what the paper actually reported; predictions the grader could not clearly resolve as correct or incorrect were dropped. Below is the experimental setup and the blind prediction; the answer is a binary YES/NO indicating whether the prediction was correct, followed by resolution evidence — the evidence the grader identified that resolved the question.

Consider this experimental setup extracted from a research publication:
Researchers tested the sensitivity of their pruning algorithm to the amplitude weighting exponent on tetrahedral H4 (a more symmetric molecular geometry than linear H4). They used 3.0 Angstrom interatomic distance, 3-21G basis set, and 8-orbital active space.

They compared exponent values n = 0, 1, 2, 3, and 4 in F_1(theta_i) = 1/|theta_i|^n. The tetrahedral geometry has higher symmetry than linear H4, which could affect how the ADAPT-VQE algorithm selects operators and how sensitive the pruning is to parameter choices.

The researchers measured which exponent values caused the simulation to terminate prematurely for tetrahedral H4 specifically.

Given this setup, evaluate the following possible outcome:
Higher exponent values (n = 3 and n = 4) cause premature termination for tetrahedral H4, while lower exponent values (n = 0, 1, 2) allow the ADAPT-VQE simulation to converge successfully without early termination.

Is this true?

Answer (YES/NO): YES